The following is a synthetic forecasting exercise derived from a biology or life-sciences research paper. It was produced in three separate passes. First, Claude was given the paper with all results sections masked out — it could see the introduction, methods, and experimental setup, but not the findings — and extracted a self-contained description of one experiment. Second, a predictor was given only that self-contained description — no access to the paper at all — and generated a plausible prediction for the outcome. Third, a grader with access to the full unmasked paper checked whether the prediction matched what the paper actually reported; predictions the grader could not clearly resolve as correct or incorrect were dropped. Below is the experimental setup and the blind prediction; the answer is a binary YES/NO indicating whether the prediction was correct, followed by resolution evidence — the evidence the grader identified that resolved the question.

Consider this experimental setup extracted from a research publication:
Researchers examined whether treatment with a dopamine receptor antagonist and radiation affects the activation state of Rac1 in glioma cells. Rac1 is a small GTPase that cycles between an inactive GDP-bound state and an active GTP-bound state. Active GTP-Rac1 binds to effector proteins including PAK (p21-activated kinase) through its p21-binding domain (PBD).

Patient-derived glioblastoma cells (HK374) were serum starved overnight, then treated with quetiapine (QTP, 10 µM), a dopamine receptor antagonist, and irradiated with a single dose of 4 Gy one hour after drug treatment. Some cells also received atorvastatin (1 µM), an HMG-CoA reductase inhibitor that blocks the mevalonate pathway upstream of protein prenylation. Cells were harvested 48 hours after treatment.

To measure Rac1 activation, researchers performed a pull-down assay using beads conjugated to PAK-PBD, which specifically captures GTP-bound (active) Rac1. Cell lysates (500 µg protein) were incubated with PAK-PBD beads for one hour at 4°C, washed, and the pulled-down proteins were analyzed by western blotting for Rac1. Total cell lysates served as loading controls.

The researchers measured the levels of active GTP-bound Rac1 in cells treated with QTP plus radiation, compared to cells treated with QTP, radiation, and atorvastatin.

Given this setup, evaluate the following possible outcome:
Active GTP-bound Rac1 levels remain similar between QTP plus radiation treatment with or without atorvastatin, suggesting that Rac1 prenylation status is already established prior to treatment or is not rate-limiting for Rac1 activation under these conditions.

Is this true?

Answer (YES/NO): NO